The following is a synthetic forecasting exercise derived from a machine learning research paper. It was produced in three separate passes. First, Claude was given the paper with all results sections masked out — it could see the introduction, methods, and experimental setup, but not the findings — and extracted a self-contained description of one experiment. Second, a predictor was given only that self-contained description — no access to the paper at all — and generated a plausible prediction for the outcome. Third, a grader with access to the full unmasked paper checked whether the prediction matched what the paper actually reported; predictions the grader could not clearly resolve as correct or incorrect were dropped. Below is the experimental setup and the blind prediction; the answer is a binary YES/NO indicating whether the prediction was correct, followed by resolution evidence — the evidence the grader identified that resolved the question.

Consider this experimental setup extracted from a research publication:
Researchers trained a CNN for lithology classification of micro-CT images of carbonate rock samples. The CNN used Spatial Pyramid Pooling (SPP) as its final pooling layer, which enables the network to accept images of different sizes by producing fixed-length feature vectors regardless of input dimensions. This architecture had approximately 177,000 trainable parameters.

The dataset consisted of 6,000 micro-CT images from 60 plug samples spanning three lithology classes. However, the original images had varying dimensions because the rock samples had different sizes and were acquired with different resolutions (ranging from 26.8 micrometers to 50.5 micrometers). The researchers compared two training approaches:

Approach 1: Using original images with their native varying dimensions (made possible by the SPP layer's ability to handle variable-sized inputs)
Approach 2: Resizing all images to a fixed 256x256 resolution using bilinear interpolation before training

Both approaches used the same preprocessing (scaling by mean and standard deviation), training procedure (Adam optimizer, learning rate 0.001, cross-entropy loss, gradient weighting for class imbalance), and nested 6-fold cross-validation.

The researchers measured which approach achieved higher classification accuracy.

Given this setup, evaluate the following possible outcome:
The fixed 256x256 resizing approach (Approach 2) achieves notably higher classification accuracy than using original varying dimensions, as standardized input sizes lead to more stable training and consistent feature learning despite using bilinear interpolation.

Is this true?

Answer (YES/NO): YES